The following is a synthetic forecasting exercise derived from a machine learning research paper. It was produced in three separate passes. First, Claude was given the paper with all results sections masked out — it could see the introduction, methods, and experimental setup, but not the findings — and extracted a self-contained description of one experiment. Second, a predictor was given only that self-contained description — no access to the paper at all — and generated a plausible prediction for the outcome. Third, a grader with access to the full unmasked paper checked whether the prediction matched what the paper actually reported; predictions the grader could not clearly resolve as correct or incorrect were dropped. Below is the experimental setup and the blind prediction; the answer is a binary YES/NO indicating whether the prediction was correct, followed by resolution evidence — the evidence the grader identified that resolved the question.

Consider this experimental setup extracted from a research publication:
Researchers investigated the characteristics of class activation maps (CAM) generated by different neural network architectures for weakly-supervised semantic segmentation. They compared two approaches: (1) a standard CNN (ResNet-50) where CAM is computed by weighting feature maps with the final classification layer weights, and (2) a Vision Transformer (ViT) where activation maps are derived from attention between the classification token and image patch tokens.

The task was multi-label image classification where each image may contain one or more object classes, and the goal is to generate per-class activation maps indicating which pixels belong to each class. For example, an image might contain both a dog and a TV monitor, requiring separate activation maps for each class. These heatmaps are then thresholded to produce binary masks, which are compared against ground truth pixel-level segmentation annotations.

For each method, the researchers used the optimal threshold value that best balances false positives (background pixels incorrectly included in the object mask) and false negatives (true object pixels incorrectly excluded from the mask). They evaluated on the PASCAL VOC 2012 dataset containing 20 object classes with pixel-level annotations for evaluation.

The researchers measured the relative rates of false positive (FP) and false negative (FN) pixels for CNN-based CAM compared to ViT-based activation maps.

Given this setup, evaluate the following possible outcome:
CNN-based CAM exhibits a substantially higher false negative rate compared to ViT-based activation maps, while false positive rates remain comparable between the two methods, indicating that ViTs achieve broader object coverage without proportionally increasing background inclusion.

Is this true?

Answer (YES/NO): NO